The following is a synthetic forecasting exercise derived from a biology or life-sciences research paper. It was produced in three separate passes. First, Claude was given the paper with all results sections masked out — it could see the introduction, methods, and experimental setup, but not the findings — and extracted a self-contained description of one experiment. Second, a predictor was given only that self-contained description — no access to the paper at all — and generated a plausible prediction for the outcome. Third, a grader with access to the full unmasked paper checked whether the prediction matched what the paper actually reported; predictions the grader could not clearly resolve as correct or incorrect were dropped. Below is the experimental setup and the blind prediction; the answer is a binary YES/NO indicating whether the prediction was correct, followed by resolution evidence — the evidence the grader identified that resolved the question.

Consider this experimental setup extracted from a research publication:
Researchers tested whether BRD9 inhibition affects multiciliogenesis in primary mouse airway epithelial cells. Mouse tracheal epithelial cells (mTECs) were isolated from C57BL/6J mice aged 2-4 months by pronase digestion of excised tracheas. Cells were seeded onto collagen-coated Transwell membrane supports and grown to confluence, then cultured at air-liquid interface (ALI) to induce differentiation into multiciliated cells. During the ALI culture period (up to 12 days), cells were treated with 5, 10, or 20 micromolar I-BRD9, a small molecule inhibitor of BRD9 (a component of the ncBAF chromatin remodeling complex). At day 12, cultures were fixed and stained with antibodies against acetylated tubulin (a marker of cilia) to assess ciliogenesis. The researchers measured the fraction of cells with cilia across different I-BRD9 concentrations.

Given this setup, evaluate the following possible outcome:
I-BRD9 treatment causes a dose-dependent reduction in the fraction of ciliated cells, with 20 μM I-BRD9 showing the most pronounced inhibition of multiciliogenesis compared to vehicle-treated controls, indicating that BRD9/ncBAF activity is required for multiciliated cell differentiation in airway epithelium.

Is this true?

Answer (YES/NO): YES